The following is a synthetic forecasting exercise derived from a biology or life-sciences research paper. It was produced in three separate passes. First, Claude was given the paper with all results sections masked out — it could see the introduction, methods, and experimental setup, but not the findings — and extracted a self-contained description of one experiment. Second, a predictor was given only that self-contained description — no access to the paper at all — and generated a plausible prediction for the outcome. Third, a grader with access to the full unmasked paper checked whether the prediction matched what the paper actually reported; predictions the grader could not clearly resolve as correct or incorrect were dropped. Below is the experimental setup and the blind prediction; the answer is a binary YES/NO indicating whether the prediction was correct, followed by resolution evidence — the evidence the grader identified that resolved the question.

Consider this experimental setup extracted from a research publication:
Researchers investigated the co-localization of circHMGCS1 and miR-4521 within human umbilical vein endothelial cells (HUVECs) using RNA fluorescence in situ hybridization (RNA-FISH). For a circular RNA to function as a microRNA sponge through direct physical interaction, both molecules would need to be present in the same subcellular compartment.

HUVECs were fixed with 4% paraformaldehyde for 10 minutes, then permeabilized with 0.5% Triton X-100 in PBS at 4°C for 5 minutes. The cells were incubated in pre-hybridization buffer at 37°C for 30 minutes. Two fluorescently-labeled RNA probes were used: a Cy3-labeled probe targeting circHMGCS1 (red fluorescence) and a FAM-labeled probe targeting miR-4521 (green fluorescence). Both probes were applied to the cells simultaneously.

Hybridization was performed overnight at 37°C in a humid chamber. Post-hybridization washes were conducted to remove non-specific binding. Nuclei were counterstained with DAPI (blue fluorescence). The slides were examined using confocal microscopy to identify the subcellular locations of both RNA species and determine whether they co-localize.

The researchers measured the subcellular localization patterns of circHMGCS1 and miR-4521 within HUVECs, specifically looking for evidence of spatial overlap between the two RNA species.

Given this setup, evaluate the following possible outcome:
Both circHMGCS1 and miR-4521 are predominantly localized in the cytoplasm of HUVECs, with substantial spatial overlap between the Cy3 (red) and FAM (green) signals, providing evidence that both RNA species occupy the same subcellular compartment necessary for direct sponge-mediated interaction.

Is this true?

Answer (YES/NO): YES